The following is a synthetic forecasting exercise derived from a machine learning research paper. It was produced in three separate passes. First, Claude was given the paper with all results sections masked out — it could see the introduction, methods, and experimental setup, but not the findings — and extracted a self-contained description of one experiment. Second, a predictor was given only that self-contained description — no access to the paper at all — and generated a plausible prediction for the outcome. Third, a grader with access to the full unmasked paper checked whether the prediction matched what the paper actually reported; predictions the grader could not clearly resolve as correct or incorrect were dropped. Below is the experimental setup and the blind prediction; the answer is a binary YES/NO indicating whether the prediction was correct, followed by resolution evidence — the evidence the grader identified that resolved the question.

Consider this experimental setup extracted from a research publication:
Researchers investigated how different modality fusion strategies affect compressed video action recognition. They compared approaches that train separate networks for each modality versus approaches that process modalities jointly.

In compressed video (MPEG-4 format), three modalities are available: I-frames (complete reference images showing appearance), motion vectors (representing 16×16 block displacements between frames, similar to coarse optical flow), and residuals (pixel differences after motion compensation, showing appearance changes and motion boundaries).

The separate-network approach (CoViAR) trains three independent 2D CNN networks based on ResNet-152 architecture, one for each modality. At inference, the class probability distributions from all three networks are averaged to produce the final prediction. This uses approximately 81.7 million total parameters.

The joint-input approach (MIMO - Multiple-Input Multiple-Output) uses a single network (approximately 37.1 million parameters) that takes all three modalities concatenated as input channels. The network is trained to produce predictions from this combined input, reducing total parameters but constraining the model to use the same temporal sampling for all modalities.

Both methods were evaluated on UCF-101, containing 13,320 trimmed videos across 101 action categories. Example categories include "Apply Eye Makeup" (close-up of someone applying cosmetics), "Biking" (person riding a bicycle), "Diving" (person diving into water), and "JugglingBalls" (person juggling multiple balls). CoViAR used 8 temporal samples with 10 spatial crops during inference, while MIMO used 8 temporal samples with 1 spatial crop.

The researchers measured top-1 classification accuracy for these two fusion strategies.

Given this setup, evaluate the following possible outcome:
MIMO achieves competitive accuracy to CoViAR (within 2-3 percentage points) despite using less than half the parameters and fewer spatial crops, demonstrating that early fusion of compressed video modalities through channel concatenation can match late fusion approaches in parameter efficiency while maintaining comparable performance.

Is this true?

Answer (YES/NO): YES